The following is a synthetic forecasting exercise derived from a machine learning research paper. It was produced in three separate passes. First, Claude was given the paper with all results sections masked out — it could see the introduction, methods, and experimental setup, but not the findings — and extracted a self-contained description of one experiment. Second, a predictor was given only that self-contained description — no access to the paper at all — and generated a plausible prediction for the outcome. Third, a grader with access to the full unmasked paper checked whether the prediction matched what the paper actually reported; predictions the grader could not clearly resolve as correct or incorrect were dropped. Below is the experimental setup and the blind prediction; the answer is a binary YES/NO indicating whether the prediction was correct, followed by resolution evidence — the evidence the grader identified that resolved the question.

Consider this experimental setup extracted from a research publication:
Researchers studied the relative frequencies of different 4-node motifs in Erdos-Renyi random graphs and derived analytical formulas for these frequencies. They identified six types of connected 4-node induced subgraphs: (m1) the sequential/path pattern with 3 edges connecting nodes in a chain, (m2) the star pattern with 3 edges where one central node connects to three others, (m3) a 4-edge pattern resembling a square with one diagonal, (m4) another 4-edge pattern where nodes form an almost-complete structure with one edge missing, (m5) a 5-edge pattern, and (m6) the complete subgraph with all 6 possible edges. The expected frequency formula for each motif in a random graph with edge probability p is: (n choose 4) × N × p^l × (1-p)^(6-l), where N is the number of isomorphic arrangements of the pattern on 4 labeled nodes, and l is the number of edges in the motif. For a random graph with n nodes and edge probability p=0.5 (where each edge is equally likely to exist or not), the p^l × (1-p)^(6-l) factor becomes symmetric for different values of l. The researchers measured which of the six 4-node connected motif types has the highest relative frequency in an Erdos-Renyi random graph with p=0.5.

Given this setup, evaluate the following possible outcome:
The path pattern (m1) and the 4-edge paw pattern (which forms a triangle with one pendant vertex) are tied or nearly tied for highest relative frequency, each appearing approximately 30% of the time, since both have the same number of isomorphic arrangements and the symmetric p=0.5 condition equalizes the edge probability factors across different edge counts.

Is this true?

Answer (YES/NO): NO